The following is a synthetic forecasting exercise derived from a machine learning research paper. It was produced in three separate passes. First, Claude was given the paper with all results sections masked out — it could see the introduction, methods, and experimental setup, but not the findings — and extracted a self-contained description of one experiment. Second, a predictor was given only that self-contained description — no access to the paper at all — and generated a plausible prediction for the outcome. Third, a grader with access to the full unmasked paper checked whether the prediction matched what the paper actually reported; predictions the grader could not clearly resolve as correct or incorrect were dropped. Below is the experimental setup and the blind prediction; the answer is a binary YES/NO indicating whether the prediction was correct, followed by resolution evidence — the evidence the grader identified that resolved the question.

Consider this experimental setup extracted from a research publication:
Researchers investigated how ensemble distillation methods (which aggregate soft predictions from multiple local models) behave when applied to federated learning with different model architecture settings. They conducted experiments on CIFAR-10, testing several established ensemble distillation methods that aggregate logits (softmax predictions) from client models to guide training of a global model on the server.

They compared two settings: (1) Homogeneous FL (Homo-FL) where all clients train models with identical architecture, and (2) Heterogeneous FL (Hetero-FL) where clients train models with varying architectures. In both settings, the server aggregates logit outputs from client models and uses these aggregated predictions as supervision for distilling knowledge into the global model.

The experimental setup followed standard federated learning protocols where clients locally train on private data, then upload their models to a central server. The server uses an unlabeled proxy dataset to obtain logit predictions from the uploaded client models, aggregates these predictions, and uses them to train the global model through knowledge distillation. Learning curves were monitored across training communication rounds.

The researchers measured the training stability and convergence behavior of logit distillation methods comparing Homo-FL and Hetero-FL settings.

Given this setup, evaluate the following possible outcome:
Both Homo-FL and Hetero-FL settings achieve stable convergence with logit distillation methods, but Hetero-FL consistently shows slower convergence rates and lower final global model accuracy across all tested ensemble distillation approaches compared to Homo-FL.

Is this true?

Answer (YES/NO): NO